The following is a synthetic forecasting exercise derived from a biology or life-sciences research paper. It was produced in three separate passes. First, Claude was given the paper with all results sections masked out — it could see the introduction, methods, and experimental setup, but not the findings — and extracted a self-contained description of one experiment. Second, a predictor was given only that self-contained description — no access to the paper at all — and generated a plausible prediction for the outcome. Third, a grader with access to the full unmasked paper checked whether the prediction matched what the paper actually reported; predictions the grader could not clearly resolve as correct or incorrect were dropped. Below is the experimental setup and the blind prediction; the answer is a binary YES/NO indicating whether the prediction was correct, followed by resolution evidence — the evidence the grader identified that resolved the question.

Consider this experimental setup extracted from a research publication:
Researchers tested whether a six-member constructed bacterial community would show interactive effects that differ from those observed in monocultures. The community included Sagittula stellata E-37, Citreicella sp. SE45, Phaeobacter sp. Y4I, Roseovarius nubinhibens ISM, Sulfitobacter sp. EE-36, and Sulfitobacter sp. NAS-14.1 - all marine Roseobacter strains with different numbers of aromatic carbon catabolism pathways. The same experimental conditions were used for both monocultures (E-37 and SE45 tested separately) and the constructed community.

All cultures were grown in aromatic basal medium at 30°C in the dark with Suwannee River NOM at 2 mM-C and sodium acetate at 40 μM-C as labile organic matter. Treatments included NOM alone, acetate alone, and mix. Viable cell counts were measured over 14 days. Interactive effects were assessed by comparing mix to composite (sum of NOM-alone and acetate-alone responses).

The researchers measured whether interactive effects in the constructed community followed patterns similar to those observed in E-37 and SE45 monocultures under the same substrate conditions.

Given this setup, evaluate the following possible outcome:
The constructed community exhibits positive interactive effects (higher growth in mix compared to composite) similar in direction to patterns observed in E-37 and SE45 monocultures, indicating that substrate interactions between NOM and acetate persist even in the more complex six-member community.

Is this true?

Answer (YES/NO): NO